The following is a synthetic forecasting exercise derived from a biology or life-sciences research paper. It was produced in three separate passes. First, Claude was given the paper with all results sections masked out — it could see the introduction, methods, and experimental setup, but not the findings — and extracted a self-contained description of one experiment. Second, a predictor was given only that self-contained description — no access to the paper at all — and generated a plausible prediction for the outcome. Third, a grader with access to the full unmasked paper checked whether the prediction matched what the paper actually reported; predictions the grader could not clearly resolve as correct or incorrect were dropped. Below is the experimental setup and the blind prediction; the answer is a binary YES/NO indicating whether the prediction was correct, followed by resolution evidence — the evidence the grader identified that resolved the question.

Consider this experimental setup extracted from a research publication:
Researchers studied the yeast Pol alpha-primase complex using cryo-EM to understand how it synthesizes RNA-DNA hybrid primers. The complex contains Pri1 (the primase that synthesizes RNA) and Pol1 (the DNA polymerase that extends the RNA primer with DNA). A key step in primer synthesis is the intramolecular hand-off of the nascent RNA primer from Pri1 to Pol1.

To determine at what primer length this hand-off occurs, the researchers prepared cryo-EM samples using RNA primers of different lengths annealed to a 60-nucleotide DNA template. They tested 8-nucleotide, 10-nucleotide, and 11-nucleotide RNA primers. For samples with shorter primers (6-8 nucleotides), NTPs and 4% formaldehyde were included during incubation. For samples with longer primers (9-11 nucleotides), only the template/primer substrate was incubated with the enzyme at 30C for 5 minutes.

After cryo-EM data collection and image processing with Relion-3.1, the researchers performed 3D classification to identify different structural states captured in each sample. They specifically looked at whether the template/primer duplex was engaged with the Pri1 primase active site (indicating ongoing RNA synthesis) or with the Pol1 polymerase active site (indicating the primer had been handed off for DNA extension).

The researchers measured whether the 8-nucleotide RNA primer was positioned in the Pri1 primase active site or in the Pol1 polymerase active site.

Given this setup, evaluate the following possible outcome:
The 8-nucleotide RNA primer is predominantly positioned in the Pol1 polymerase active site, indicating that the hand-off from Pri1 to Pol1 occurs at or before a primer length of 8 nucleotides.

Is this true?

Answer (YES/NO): NO